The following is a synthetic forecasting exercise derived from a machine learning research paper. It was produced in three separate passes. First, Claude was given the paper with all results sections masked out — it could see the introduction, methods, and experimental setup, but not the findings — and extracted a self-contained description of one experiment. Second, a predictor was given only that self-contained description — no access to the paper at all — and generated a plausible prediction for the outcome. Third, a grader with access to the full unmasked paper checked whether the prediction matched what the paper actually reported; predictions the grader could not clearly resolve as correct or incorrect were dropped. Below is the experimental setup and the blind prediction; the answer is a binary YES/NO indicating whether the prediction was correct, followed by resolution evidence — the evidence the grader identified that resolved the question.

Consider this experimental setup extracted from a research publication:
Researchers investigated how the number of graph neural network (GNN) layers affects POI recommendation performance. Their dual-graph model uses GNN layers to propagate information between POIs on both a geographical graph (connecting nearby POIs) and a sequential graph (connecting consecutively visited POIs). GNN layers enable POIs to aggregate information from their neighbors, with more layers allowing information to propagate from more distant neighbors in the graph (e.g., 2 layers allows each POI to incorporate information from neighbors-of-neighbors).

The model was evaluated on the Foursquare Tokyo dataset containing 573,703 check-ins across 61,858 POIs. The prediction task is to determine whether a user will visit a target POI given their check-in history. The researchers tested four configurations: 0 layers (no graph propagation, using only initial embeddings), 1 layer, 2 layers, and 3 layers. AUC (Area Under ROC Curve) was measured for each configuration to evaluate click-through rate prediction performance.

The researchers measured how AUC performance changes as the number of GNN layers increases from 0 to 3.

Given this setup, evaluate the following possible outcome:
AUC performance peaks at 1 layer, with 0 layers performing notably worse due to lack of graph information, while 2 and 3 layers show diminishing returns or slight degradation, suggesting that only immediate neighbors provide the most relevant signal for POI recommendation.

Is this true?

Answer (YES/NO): NO